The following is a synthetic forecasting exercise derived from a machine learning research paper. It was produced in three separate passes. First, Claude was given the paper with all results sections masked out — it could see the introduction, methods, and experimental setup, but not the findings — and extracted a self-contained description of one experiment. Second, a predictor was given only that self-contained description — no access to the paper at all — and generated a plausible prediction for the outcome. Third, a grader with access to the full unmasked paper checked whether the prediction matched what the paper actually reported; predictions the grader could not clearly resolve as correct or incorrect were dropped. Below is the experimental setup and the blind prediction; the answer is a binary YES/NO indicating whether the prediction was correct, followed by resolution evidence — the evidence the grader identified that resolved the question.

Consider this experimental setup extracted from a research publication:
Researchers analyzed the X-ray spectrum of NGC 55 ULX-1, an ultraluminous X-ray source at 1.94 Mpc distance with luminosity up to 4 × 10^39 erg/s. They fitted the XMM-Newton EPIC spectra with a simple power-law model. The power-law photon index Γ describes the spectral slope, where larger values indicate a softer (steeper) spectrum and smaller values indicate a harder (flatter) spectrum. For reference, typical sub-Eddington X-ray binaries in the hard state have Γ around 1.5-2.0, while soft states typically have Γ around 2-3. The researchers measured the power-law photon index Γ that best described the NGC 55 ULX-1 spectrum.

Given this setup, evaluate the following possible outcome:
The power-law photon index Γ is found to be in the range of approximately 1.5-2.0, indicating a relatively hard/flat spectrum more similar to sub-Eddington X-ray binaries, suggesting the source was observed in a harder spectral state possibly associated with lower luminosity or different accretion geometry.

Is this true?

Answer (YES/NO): NO